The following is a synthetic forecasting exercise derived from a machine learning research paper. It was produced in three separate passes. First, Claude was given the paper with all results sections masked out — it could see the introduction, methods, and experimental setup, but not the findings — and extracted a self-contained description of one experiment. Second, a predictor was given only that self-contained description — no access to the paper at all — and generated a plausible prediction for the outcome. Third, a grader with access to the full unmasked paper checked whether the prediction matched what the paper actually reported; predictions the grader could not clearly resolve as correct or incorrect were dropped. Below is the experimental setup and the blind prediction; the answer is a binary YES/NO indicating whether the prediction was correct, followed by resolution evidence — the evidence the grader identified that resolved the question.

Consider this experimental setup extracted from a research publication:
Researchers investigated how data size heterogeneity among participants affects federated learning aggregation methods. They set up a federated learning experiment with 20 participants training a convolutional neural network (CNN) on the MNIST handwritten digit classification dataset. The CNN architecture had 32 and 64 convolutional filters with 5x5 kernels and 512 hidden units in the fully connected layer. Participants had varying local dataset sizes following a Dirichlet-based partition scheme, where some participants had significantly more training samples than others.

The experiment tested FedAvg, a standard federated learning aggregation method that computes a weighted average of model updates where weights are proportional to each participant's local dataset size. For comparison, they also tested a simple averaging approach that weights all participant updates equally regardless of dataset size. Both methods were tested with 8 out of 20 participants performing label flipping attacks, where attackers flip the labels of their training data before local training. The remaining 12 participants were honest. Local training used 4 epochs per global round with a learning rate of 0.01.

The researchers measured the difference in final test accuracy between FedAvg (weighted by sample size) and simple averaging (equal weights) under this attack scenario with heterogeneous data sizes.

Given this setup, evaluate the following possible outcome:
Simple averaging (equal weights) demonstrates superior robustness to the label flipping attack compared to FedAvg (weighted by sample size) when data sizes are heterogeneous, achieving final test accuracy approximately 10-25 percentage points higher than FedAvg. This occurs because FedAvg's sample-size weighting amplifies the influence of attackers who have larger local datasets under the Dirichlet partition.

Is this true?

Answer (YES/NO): NO